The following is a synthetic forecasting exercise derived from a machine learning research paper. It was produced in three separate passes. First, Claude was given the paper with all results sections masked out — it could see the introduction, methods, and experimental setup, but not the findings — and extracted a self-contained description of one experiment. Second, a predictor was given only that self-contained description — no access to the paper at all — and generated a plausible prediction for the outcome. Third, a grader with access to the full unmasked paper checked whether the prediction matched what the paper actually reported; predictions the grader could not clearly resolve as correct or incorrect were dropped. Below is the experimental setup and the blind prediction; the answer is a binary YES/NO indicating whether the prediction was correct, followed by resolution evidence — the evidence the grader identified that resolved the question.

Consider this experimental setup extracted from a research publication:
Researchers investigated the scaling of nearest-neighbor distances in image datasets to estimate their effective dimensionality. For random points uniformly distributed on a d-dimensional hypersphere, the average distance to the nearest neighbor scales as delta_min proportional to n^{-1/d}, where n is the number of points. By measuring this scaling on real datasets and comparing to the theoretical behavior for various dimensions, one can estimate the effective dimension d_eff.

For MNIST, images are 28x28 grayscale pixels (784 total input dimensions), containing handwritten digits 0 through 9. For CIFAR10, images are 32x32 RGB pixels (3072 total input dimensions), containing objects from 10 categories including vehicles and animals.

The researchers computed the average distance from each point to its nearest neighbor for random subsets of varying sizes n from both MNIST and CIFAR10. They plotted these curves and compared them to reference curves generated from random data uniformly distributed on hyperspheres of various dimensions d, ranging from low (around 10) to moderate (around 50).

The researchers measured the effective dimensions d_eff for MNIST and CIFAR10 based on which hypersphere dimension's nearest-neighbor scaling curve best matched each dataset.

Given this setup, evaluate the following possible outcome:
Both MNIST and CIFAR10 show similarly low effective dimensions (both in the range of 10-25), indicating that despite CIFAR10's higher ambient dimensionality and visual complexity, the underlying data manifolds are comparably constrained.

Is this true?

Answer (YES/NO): NO